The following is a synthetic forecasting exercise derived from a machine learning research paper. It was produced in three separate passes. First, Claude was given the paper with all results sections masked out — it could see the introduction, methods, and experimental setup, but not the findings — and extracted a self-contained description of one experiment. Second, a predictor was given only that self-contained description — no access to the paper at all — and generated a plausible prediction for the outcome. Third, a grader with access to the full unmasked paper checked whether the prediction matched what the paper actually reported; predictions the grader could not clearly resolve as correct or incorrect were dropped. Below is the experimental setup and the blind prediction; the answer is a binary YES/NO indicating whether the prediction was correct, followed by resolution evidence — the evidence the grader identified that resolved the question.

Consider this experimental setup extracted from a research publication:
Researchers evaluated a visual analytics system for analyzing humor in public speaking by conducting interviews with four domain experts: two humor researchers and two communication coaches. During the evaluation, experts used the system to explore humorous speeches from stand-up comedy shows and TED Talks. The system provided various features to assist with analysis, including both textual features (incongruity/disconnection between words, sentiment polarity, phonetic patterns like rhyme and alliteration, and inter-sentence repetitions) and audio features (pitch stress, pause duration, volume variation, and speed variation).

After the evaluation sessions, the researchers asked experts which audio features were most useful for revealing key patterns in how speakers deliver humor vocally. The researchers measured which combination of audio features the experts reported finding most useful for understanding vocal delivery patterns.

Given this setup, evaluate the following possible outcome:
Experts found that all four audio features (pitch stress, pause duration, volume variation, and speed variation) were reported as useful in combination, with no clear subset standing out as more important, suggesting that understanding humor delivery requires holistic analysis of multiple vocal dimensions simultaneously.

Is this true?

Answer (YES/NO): NO